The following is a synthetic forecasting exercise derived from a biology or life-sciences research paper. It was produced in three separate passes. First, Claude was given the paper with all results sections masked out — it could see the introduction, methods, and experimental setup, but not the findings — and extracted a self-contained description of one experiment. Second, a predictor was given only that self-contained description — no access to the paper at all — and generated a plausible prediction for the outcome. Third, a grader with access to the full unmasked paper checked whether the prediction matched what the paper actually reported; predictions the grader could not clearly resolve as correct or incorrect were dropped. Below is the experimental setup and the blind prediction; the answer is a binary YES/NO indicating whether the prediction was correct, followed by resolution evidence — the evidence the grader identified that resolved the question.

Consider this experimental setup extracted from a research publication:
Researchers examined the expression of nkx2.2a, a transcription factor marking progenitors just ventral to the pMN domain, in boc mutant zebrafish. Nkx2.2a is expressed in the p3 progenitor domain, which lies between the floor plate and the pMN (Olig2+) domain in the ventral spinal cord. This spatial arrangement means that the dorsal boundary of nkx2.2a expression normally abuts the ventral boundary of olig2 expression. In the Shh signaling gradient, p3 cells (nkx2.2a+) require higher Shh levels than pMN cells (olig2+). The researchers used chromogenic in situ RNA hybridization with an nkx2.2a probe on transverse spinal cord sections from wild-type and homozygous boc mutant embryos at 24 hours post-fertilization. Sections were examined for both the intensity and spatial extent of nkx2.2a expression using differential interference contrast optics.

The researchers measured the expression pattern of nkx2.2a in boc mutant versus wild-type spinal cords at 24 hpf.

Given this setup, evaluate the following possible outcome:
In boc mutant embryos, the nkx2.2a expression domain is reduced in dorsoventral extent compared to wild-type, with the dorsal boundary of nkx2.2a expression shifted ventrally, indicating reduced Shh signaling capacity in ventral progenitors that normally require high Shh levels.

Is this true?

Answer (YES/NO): NO